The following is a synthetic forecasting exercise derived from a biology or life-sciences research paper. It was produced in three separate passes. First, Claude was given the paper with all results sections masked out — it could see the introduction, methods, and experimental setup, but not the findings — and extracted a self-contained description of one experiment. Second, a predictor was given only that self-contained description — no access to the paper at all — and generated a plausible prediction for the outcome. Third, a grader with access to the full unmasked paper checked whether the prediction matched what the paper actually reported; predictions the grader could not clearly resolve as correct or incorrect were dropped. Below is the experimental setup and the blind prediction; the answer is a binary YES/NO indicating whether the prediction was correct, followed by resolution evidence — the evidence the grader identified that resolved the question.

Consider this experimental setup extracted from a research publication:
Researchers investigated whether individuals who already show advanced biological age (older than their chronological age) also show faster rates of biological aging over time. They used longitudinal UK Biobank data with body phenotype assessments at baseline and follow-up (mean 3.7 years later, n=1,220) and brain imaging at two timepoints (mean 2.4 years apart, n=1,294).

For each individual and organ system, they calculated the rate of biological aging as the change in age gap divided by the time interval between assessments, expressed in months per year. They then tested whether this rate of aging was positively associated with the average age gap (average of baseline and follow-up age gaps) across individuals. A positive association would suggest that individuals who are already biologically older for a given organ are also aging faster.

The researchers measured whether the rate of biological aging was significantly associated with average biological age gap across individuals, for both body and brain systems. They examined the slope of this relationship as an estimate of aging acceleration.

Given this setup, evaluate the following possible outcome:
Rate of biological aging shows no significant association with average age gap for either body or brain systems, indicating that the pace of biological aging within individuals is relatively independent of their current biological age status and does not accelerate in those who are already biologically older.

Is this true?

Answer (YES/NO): NO